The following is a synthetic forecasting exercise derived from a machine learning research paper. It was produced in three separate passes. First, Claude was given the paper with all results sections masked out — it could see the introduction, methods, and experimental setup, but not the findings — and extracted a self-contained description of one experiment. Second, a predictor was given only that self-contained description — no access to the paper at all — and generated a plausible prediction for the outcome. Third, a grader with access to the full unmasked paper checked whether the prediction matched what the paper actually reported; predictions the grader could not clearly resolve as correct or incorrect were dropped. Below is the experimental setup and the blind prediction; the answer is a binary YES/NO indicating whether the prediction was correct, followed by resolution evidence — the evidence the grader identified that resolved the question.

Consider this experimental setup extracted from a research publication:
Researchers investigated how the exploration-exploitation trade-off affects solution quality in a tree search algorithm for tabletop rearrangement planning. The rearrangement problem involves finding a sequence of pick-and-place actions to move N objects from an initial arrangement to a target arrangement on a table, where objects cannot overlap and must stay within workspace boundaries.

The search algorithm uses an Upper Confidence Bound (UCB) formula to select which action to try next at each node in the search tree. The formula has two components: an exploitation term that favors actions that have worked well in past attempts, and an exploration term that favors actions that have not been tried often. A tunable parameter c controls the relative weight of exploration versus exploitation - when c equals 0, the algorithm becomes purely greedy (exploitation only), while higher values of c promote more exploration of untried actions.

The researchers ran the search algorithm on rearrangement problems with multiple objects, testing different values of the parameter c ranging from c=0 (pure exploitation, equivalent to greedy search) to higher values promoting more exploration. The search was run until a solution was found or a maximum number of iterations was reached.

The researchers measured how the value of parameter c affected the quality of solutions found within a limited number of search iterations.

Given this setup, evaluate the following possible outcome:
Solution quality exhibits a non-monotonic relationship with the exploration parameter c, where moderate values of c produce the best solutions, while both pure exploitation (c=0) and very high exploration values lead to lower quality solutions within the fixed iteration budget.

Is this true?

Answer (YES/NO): YES